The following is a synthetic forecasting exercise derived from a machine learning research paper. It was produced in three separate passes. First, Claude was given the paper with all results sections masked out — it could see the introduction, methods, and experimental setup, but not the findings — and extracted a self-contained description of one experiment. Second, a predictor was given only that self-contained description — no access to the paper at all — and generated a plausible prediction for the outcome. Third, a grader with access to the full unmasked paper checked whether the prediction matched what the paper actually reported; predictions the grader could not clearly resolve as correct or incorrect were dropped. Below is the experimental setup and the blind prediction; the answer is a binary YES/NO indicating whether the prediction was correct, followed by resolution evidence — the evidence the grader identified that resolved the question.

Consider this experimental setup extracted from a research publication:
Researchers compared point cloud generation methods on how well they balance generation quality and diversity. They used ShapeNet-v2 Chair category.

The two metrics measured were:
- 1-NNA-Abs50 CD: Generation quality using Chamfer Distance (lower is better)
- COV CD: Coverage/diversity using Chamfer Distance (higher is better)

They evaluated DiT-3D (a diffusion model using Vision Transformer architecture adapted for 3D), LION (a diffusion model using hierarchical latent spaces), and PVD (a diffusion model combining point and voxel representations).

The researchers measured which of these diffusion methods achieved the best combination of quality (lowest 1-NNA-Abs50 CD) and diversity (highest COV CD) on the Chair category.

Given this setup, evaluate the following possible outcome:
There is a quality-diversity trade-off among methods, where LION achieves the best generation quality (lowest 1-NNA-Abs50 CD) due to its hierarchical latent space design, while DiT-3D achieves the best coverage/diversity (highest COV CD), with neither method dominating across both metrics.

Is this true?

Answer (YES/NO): NO